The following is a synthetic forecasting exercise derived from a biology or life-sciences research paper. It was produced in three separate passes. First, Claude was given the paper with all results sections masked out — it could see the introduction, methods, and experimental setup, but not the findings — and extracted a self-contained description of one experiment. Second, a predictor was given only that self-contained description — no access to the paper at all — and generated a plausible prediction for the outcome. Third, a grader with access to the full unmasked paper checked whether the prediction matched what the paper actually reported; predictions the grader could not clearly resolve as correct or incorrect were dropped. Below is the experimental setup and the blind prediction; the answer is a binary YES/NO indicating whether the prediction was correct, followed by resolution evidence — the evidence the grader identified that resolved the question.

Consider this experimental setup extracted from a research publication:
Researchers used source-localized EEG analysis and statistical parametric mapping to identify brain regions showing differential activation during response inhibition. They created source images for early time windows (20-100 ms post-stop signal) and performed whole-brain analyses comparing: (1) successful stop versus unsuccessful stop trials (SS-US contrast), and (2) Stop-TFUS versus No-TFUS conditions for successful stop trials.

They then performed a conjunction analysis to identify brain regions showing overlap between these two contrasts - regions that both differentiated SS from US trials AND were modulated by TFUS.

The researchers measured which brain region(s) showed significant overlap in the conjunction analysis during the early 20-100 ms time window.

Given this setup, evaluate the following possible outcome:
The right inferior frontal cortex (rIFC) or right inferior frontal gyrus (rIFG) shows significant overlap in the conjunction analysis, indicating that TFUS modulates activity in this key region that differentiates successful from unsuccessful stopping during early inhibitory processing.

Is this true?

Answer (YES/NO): YES